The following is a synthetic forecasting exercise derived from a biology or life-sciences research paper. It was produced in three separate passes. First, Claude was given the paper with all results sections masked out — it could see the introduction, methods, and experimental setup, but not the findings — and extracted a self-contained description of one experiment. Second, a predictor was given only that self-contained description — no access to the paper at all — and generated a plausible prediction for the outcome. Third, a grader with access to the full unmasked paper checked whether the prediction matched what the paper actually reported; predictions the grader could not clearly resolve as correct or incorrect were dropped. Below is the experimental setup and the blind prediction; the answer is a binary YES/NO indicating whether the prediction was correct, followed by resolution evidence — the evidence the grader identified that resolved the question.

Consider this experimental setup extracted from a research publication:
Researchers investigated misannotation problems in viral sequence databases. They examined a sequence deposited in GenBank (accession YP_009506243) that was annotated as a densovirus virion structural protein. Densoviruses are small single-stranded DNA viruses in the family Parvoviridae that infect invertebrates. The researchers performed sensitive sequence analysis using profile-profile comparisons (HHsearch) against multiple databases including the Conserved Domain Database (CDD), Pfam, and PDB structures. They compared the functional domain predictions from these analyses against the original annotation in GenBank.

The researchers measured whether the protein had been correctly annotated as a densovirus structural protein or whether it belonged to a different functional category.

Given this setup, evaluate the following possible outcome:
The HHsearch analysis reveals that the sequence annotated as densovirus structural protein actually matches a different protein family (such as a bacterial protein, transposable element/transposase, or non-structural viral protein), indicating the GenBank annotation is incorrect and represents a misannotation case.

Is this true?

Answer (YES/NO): YES